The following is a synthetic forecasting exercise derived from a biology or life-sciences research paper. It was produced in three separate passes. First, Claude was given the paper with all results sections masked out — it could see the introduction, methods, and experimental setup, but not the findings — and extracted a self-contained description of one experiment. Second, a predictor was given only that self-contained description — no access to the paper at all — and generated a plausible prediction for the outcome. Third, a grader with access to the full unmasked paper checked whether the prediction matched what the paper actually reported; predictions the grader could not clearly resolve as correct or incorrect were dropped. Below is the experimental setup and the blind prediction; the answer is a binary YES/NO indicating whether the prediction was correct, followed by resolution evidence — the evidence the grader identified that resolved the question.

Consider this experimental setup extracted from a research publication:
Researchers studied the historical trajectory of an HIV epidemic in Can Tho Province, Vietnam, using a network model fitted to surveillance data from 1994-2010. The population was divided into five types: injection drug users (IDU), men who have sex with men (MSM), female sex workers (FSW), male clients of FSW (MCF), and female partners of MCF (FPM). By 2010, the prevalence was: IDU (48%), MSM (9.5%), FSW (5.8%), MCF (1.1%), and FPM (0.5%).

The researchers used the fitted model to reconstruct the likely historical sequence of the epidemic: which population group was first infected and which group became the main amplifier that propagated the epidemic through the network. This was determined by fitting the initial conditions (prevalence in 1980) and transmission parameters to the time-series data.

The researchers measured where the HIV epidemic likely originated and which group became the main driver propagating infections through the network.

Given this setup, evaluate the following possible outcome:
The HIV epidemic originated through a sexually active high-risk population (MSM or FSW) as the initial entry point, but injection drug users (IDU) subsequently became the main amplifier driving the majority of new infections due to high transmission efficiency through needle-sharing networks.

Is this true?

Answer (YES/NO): YES